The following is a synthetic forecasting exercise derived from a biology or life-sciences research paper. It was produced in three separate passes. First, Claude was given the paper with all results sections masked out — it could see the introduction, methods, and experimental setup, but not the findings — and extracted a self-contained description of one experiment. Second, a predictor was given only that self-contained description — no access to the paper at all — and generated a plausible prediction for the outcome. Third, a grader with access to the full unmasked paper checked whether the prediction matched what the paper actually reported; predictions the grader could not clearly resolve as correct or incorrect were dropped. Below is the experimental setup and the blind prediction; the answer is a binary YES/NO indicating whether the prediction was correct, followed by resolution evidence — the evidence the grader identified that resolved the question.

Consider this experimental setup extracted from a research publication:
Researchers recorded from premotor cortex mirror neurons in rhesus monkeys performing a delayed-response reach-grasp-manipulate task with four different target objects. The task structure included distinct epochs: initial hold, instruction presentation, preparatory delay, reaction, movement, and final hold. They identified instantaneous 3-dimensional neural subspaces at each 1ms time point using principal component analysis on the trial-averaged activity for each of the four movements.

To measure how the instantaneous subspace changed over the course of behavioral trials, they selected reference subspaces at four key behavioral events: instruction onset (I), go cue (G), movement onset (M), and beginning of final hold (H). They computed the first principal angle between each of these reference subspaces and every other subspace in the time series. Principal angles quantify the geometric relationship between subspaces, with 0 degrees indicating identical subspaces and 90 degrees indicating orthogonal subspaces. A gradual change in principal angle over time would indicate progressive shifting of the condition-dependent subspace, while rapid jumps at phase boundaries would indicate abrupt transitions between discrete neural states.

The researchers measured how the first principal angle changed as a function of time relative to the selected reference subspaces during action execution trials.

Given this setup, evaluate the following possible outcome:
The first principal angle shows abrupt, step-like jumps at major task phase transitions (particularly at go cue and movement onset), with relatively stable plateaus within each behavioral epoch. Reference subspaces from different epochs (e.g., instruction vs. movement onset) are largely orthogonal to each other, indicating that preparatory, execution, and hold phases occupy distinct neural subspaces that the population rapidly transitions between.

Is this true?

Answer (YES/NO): NO